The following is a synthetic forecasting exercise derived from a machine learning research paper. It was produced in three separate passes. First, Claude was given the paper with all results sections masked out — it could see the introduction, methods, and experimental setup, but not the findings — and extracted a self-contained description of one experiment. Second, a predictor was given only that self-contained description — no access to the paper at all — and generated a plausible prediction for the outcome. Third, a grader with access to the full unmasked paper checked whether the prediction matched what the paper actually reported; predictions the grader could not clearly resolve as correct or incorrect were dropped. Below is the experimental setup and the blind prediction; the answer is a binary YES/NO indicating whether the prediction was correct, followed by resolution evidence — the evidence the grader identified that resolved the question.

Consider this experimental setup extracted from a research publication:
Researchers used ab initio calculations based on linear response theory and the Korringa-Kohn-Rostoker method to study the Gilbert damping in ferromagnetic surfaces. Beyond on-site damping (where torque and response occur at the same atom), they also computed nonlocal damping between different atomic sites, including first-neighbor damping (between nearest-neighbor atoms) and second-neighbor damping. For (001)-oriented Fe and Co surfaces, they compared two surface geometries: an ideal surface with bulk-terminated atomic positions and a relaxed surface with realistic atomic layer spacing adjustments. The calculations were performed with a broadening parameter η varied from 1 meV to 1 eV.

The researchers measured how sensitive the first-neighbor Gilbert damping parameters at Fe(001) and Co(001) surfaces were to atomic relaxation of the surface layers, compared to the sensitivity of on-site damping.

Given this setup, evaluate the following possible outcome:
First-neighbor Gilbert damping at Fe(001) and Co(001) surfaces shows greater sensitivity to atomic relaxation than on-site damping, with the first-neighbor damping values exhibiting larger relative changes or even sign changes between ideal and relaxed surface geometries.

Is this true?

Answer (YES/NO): YES